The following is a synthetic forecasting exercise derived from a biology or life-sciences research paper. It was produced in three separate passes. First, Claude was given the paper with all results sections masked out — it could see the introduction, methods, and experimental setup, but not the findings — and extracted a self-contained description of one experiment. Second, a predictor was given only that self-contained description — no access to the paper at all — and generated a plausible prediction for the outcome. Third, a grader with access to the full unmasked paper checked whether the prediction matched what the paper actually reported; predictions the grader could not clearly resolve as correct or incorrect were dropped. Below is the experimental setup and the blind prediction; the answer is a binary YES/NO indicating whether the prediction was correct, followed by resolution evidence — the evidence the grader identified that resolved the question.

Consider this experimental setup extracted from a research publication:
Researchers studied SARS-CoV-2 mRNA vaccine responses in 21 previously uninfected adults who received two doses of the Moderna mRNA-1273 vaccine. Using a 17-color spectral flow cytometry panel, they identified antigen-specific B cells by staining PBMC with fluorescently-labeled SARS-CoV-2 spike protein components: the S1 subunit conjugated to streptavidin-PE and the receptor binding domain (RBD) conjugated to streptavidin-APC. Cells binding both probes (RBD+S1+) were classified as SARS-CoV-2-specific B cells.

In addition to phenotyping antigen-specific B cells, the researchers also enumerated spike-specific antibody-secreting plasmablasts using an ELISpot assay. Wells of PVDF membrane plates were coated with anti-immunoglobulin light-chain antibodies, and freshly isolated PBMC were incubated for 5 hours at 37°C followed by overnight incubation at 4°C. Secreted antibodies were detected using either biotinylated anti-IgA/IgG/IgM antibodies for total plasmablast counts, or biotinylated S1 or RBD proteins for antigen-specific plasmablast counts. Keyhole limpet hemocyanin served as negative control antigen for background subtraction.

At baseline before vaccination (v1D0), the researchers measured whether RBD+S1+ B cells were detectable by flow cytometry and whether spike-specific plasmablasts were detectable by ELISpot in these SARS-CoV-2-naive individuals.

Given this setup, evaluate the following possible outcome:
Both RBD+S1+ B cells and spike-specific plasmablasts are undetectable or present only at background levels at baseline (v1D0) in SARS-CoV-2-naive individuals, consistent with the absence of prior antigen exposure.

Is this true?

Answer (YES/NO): YES